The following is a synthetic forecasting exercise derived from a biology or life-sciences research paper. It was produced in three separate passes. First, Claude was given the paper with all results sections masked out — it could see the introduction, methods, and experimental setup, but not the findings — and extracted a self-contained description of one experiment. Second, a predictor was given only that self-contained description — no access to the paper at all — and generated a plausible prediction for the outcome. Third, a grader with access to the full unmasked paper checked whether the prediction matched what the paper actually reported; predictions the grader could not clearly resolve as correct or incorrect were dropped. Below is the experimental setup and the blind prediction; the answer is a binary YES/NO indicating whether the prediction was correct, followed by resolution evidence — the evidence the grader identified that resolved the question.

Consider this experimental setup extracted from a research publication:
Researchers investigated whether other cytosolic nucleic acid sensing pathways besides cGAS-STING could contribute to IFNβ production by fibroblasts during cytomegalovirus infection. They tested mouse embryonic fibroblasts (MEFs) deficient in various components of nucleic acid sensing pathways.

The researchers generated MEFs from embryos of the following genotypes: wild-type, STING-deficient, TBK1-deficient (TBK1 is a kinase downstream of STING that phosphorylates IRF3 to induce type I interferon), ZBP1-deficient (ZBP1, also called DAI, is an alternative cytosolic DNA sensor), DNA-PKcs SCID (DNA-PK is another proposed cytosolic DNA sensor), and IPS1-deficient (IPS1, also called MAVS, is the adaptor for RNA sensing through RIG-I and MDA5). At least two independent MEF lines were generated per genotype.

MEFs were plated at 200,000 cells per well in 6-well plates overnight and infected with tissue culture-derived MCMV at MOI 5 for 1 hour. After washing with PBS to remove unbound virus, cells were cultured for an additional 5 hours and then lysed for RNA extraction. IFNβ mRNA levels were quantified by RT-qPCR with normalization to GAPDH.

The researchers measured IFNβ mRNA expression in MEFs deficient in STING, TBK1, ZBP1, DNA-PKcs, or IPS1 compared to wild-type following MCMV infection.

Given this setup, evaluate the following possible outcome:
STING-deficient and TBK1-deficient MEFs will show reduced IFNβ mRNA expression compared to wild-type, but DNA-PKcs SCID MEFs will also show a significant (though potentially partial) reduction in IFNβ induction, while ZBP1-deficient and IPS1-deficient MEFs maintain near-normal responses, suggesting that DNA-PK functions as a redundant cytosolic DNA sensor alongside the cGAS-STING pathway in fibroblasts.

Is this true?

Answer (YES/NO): NO